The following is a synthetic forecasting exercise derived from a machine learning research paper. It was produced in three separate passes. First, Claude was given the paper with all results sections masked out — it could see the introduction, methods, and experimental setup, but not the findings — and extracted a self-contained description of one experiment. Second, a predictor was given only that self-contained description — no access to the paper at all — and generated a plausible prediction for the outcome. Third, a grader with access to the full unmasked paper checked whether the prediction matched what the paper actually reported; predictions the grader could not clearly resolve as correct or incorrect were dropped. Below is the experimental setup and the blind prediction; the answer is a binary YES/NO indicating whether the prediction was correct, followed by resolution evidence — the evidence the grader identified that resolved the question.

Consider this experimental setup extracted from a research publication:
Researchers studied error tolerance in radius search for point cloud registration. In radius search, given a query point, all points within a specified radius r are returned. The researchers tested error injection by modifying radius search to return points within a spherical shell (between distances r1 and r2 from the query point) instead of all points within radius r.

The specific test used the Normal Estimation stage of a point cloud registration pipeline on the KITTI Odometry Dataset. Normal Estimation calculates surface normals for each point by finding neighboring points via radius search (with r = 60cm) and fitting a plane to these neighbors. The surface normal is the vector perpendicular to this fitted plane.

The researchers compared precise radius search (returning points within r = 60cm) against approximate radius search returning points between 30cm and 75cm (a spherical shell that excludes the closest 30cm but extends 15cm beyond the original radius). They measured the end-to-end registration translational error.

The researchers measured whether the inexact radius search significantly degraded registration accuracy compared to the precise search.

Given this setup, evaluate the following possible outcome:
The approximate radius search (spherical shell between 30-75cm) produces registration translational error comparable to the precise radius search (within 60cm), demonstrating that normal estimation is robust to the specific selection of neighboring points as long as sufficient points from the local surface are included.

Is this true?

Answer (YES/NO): YES